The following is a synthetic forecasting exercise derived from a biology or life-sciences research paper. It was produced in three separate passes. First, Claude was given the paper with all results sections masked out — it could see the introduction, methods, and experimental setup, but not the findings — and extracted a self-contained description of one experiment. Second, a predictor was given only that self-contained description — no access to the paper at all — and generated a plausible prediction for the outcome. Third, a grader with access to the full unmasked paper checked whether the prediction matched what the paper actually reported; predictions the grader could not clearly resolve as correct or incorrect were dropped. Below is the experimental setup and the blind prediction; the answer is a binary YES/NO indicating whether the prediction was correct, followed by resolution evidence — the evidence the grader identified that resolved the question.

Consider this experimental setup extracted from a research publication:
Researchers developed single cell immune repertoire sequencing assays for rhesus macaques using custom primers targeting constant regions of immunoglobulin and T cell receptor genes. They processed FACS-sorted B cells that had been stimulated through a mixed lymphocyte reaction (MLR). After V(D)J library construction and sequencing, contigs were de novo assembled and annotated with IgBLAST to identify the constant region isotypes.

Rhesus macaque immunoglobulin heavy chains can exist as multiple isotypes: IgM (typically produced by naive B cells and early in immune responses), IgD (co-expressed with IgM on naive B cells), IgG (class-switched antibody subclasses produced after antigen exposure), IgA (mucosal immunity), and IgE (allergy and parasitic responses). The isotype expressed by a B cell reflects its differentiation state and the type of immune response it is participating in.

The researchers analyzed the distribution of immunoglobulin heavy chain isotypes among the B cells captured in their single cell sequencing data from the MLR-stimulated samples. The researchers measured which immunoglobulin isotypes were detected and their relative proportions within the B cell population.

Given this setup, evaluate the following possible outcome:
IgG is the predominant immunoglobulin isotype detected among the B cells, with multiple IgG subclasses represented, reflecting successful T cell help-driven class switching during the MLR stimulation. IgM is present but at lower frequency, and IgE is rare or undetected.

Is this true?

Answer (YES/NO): NO